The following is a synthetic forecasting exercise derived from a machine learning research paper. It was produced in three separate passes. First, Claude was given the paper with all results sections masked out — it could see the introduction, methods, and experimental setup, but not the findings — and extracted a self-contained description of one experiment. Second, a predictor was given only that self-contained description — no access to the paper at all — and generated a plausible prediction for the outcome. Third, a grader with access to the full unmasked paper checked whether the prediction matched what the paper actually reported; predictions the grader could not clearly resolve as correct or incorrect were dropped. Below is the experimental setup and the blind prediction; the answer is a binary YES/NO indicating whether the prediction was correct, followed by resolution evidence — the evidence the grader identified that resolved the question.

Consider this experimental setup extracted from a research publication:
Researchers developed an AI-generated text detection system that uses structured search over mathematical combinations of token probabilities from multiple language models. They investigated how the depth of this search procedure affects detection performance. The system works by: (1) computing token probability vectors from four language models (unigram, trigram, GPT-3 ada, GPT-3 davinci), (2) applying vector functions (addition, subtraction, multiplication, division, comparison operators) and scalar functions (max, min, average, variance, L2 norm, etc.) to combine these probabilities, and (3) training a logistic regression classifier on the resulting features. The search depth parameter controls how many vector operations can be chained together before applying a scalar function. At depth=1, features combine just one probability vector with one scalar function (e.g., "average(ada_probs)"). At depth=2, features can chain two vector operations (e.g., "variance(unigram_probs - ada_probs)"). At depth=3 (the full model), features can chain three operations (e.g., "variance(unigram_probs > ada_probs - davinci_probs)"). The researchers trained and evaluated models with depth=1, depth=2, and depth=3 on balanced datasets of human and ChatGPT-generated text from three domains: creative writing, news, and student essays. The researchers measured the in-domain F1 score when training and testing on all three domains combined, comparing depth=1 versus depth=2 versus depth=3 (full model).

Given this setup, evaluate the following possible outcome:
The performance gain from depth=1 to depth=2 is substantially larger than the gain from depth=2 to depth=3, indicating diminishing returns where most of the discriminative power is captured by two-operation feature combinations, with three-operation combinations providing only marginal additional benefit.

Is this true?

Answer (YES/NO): YES